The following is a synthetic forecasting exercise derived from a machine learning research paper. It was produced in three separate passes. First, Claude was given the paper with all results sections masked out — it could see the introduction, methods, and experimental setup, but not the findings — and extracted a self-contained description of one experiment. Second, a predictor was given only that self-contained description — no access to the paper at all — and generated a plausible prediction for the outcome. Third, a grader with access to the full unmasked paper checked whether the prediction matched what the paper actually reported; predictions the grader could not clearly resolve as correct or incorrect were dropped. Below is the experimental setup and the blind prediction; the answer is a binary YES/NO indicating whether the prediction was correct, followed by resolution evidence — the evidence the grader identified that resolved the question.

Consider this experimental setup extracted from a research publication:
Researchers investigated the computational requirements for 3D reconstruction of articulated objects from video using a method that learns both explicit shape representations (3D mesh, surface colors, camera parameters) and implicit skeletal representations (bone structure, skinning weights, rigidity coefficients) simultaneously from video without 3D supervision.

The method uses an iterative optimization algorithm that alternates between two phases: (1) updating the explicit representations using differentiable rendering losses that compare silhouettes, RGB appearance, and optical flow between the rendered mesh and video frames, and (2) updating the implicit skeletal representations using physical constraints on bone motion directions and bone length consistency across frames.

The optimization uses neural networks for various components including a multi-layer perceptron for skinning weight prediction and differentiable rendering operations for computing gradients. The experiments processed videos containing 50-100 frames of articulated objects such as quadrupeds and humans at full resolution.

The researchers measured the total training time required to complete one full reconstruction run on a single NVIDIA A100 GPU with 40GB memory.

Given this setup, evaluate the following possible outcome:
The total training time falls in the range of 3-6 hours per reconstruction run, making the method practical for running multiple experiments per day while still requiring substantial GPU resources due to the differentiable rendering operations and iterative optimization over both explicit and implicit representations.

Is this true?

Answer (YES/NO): NO